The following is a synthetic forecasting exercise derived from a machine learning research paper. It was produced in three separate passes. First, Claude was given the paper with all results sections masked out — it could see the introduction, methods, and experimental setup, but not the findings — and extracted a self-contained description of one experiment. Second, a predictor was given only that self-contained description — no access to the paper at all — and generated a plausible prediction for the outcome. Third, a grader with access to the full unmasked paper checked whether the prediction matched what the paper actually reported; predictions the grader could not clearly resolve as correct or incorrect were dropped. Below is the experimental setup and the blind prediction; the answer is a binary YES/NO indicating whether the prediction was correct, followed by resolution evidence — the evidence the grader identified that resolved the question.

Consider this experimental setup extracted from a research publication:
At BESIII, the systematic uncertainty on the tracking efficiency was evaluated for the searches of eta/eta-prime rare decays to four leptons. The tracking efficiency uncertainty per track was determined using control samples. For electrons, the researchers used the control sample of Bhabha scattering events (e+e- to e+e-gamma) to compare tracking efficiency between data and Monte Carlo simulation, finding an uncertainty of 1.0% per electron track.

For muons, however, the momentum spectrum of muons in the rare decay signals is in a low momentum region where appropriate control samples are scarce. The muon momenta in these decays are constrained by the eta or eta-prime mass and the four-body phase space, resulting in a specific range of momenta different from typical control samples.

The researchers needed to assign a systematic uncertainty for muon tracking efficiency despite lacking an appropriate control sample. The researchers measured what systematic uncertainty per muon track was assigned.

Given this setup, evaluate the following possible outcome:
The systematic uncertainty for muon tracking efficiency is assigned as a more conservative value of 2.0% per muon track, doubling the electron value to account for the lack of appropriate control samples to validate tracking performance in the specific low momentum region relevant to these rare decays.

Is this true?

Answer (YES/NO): NO